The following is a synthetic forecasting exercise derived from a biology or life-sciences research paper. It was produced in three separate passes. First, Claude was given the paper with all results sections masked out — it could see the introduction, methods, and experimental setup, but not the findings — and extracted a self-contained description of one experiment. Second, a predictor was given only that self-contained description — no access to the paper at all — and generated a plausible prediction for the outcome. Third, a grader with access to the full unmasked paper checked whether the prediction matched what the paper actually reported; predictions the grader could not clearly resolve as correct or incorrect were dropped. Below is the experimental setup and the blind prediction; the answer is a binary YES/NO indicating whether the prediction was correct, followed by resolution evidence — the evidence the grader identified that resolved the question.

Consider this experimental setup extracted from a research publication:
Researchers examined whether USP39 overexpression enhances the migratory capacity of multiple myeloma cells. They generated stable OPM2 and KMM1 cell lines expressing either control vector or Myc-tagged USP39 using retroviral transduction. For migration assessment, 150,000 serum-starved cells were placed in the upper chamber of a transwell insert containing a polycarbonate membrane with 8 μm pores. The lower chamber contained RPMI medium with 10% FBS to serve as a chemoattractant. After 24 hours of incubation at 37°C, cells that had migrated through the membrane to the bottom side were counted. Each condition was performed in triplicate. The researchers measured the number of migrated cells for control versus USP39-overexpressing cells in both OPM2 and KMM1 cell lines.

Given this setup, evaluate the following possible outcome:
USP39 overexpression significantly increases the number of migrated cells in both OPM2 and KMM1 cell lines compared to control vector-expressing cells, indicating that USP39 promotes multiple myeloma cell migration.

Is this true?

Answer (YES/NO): NO